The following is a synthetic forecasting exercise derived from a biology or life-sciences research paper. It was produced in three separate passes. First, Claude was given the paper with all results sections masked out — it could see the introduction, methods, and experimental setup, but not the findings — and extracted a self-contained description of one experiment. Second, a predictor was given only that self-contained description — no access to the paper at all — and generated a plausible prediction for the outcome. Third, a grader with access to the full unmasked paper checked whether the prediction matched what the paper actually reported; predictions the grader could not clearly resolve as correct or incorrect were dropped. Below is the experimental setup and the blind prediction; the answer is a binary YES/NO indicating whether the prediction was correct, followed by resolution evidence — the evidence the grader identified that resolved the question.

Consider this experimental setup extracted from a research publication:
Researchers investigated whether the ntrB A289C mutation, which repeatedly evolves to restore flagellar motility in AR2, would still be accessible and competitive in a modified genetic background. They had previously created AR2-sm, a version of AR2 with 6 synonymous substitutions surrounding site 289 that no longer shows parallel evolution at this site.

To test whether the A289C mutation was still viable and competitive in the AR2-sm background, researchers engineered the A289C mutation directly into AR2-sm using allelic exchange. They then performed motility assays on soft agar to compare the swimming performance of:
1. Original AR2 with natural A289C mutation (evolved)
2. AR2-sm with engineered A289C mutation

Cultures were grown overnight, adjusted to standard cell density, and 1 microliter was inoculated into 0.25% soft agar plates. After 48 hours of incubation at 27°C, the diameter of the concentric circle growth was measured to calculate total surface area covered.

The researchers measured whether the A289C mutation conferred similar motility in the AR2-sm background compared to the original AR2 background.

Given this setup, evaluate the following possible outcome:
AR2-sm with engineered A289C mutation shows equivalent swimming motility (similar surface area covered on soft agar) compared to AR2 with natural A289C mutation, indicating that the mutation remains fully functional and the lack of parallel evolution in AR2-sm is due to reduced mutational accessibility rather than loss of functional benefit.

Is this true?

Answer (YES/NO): YES